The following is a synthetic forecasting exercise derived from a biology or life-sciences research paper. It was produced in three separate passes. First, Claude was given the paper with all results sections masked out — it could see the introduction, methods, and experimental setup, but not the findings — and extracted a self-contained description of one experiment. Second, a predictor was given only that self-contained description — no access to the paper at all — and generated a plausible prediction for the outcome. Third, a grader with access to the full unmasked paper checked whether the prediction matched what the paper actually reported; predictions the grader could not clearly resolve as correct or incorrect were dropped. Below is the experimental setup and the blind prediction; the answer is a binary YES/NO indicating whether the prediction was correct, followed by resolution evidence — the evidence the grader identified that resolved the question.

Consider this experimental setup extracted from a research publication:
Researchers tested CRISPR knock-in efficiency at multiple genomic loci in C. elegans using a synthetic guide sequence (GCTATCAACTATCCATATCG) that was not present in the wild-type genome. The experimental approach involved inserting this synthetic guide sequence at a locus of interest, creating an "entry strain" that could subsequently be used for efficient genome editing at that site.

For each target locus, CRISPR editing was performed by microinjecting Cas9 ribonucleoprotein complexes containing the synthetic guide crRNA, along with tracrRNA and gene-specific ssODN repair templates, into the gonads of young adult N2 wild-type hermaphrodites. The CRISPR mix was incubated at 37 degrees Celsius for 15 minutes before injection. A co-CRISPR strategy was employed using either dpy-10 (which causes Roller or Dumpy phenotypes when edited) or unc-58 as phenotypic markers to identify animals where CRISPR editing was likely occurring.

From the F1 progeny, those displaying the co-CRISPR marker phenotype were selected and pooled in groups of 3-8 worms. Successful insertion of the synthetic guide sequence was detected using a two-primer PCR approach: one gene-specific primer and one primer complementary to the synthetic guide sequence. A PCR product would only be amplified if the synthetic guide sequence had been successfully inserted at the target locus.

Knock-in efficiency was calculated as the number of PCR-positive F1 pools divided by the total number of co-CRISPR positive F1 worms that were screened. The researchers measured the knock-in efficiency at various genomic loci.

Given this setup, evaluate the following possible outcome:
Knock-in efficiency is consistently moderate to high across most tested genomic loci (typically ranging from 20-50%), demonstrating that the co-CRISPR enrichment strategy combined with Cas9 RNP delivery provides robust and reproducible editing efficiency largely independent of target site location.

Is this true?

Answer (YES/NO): NO